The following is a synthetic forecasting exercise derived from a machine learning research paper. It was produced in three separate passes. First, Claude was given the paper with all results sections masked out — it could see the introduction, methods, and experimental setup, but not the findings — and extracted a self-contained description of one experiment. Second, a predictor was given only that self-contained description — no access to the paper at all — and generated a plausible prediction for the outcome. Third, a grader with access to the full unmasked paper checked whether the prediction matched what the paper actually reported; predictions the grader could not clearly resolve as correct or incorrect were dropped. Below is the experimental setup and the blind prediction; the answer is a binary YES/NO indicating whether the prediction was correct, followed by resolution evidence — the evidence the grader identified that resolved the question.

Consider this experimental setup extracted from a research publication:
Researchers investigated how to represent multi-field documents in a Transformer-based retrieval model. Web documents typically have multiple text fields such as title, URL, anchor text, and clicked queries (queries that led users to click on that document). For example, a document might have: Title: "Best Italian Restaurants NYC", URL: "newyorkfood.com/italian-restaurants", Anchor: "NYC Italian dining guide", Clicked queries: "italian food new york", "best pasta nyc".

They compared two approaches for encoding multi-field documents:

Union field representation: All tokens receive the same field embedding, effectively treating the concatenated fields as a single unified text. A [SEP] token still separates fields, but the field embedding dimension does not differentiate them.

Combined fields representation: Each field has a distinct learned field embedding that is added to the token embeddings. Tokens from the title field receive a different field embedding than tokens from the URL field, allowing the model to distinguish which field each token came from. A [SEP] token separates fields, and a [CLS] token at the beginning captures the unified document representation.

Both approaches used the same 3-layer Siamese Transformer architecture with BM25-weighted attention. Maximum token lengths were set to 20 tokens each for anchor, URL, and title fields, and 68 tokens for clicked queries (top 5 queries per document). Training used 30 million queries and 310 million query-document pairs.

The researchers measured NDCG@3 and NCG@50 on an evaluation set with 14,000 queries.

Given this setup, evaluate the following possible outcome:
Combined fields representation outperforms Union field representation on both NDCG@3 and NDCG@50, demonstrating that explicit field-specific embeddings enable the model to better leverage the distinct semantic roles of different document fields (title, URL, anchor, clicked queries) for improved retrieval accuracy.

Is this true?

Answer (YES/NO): YES